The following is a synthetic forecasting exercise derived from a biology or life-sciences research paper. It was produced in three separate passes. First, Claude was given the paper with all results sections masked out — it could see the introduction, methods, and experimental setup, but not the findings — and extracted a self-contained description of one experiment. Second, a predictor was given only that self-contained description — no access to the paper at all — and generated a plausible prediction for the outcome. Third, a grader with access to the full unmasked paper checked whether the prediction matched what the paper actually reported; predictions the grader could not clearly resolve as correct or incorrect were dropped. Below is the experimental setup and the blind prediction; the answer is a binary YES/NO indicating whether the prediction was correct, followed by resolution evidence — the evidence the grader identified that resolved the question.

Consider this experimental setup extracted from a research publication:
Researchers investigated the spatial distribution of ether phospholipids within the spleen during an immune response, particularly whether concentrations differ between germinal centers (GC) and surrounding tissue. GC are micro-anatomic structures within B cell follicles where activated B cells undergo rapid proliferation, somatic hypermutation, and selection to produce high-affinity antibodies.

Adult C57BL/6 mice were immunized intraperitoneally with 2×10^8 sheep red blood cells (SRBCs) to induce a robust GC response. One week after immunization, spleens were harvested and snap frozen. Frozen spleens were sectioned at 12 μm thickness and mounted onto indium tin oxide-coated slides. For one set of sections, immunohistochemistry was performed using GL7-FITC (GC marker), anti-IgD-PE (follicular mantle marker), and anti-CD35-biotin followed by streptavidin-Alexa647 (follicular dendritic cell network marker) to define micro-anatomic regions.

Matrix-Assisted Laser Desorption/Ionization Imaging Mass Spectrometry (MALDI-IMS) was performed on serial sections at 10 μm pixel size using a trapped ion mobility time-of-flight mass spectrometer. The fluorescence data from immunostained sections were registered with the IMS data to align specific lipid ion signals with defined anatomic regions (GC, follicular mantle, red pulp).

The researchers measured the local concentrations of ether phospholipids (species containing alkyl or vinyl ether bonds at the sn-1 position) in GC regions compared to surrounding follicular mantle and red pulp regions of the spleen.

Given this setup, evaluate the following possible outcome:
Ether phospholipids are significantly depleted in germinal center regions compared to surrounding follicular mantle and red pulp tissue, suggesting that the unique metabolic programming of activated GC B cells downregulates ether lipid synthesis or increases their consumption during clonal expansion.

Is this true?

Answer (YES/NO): NO